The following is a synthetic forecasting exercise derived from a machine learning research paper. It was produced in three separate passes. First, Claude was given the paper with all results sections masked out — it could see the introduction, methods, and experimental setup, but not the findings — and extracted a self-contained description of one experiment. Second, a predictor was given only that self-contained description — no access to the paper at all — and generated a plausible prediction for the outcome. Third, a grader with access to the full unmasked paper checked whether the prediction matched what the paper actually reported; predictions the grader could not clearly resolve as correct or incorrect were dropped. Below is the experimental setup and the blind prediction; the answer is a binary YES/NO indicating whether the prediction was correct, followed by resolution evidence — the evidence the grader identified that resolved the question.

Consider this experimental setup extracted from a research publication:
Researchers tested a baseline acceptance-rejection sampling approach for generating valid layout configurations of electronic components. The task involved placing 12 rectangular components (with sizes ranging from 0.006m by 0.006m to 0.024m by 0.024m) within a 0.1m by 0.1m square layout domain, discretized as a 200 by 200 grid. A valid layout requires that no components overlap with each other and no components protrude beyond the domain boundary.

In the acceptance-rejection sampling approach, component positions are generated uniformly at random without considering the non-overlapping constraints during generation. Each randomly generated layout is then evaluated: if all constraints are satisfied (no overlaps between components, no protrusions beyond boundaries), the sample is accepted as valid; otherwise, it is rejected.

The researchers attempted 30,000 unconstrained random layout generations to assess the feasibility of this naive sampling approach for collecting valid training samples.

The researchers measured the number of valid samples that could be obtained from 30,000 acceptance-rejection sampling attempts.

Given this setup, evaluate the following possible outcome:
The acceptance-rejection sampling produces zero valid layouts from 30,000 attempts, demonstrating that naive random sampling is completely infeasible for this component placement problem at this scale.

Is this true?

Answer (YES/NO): NO